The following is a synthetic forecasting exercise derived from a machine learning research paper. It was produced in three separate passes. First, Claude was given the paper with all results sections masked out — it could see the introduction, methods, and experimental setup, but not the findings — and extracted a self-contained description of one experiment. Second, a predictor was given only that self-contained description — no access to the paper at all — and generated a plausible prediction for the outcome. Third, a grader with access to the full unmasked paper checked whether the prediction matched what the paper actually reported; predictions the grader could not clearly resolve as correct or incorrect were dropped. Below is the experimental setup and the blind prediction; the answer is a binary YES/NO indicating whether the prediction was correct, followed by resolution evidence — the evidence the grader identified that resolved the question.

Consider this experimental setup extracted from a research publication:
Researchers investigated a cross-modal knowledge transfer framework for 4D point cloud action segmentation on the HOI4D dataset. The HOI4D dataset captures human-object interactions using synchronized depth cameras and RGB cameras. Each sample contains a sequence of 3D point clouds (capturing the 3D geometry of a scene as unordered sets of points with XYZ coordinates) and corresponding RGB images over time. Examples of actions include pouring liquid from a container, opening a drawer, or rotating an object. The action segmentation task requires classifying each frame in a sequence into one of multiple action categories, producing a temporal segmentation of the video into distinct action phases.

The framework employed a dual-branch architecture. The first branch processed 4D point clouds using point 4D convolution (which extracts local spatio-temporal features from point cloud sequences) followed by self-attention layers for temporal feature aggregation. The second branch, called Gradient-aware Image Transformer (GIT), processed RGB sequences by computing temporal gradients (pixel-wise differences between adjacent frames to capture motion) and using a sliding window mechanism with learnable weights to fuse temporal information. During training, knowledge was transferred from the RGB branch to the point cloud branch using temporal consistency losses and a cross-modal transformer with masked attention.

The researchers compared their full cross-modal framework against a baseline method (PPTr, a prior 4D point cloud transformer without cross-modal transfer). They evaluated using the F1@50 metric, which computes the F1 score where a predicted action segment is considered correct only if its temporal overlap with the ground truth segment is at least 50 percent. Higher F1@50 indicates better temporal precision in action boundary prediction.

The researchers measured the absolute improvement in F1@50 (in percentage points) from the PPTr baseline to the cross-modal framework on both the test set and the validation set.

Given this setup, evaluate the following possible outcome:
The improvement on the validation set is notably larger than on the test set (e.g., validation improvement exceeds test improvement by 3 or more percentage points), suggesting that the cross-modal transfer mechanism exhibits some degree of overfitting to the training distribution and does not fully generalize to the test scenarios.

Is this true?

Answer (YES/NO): YES